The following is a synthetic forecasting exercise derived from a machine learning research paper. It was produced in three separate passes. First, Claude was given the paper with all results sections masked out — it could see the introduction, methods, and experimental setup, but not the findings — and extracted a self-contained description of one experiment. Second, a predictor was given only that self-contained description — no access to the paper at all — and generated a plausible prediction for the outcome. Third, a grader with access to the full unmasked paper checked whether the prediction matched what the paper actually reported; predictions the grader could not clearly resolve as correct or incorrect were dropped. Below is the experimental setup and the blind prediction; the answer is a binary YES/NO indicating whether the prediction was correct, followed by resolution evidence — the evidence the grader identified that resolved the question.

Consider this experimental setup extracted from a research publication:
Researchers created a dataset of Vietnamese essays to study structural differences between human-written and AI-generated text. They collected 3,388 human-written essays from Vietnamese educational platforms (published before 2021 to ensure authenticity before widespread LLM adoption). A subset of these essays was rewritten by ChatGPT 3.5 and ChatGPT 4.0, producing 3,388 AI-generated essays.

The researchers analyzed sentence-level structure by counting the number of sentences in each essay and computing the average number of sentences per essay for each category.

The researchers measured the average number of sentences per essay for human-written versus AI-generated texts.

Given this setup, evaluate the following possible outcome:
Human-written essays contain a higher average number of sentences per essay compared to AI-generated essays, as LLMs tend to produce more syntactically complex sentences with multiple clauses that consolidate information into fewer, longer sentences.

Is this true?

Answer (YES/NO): YES